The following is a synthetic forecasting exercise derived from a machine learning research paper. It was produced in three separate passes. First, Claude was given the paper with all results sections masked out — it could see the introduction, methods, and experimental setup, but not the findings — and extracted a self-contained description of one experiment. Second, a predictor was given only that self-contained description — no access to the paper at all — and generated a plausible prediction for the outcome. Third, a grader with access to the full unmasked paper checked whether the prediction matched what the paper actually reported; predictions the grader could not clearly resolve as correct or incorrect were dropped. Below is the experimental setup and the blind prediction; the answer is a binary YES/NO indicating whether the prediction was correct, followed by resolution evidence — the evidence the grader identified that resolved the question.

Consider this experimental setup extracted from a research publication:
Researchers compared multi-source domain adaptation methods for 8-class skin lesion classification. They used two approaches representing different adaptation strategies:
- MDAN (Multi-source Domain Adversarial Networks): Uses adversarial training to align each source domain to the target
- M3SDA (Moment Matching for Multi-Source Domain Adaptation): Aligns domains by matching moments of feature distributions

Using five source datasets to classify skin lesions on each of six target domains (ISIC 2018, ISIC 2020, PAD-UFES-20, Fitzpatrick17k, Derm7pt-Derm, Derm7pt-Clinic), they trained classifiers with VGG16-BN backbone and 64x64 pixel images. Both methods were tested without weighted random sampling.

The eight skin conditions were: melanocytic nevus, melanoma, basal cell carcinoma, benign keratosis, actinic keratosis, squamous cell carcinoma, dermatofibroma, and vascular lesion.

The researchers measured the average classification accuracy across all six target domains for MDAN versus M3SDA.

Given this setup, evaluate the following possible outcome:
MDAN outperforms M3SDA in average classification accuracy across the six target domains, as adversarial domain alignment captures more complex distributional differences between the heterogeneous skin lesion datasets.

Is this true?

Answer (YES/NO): NO